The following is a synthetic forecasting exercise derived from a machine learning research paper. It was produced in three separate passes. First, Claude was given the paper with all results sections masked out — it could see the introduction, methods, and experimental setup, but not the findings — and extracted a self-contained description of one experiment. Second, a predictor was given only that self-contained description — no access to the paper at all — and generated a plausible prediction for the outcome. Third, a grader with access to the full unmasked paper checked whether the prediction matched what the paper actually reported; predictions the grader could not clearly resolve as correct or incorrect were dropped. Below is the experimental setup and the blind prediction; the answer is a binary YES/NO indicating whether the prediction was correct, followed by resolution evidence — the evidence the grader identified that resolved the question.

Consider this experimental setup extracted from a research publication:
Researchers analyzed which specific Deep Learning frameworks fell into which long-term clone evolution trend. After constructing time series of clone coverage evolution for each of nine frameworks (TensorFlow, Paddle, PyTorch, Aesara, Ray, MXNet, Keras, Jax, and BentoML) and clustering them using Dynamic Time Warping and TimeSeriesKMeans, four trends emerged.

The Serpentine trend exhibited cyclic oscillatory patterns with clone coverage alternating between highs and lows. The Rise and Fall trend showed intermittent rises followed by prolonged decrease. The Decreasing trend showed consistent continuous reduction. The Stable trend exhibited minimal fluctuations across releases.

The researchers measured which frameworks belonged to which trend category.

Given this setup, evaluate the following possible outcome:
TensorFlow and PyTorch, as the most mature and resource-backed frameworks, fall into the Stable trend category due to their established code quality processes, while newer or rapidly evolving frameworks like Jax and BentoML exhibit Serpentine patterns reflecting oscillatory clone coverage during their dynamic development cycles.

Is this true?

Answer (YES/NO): NO